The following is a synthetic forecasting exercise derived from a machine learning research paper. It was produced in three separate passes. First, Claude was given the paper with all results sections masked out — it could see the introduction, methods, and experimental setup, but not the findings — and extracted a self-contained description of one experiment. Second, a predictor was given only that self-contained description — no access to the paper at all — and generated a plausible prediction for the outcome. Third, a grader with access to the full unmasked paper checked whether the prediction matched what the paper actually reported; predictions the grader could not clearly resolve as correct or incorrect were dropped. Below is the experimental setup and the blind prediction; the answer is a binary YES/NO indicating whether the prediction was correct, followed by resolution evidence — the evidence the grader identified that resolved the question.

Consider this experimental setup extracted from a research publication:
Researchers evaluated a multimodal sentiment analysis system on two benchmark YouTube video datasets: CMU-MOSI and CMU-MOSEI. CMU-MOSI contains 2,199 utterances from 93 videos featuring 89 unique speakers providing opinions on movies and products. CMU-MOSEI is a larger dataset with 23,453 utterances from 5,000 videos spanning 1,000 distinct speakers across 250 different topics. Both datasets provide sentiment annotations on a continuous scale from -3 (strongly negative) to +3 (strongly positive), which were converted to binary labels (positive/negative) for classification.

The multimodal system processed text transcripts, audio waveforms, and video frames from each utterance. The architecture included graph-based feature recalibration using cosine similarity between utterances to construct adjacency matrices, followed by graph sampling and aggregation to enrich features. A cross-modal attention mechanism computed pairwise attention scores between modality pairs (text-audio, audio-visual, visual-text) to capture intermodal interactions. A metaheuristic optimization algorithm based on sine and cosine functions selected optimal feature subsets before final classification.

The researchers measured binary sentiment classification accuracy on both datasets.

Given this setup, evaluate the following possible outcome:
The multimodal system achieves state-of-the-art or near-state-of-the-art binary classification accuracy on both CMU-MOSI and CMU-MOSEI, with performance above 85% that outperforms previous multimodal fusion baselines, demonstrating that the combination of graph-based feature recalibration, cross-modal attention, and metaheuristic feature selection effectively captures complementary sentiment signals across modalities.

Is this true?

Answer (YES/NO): YES